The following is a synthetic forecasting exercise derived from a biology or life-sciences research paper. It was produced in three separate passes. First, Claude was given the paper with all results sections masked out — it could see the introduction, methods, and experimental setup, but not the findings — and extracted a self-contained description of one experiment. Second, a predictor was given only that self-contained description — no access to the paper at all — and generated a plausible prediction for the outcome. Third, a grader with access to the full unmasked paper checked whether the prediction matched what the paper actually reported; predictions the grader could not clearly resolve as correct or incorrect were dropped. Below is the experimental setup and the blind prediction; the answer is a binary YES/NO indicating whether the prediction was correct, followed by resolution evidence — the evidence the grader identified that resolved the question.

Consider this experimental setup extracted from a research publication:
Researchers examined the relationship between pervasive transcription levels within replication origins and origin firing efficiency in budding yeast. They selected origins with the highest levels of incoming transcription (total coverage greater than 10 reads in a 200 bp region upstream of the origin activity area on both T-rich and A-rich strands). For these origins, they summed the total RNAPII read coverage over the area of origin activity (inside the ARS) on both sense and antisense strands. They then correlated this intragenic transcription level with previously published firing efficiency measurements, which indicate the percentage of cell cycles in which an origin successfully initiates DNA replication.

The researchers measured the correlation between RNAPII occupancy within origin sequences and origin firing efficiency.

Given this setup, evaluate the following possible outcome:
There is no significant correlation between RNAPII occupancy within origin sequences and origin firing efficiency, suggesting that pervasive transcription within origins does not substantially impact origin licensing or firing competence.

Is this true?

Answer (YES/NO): NO